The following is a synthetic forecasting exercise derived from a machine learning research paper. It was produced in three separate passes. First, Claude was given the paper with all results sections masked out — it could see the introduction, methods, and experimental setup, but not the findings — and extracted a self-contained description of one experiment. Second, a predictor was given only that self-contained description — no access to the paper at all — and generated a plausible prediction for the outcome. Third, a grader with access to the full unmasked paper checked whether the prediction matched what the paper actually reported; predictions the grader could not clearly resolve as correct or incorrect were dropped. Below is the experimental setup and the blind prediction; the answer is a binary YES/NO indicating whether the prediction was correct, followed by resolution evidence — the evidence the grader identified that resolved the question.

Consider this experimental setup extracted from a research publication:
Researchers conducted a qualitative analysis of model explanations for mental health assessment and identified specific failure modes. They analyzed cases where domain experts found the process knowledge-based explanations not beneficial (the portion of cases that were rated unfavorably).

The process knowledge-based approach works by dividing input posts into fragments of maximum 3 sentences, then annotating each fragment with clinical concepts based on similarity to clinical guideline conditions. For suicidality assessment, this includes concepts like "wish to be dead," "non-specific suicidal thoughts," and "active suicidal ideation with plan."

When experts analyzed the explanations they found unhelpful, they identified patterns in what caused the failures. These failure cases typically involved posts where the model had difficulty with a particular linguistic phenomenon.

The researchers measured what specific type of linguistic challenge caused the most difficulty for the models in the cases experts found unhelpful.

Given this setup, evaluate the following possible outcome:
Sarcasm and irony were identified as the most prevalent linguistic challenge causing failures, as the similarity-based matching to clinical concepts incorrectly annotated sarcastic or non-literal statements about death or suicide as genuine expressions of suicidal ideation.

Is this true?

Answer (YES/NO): NO